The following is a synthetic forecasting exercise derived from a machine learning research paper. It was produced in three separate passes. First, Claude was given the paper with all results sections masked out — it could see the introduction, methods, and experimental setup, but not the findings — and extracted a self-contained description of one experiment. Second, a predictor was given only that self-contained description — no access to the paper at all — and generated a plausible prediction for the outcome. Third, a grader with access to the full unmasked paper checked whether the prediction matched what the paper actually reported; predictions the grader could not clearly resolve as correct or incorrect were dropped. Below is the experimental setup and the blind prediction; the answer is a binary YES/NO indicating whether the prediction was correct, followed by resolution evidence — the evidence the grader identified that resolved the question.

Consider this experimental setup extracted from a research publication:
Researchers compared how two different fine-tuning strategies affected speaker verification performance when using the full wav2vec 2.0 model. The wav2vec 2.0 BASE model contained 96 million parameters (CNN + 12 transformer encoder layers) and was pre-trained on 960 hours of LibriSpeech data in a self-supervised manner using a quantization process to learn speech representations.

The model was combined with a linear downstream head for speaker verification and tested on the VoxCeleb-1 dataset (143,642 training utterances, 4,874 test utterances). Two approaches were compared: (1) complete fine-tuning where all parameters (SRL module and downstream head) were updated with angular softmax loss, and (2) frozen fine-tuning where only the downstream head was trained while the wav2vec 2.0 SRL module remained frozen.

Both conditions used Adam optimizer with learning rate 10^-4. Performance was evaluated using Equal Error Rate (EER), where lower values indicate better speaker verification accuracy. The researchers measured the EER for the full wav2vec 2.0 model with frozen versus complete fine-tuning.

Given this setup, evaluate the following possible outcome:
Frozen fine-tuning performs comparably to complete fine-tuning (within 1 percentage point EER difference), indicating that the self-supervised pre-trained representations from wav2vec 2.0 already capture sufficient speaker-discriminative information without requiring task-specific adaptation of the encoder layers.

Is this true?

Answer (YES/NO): NO